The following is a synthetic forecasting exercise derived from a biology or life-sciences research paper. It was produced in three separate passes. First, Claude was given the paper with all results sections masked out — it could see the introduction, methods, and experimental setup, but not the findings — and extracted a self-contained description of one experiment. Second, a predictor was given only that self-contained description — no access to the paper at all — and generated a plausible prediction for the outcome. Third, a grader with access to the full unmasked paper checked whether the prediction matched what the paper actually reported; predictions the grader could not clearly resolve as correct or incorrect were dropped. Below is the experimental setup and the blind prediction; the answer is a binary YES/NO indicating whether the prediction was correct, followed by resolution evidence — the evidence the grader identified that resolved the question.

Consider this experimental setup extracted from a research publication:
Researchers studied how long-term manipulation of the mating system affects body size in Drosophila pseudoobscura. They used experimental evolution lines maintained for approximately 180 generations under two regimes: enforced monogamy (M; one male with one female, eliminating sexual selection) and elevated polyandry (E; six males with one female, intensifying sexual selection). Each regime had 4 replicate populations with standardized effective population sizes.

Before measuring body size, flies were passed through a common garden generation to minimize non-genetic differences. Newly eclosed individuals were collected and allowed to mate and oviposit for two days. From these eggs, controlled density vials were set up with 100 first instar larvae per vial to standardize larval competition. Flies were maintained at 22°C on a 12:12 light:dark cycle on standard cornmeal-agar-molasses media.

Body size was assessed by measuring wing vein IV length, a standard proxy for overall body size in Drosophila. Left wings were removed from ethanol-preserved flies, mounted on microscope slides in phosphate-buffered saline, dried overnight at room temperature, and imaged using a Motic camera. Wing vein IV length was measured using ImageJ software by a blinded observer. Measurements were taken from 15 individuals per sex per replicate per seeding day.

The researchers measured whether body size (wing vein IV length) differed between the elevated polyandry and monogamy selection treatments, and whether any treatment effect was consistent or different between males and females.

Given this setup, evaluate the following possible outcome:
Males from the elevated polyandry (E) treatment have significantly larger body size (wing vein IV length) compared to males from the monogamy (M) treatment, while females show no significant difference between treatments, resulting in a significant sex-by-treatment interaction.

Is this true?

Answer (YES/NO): NO